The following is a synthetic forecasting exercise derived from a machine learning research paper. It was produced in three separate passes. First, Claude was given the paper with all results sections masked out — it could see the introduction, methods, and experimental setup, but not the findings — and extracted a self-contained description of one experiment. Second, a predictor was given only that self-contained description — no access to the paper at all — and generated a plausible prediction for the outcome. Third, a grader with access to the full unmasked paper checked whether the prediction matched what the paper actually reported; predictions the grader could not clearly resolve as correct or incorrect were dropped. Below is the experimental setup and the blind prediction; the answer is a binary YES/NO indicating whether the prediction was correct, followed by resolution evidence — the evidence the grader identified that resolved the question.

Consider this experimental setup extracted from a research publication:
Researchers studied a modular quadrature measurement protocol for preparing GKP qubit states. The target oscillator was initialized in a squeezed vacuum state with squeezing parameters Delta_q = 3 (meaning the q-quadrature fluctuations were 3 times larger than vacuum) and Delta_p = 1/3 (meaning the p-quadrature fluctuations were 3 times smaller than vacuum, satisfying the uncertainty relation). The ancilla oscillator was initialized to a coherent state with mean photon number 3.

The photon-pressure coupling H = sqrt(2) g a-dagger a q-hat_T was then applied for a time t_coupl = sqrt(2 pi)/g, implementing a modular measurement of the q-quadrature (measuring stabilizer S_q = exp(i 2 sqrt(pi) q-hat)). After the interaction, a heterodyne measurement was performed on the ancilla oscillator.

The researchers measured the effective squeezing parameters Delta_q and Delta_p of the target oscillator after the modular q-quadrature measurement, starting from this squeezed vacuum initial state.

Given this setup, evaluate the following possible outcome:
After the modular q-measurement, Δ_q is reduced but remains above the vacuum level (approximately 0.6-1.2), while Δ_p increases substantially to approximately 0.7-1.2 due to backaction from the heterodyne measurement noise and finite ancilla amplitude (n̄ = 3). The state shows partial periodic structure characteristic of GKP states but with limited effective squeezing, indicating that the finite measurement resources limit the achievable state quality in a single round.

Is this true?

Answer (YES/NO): NO